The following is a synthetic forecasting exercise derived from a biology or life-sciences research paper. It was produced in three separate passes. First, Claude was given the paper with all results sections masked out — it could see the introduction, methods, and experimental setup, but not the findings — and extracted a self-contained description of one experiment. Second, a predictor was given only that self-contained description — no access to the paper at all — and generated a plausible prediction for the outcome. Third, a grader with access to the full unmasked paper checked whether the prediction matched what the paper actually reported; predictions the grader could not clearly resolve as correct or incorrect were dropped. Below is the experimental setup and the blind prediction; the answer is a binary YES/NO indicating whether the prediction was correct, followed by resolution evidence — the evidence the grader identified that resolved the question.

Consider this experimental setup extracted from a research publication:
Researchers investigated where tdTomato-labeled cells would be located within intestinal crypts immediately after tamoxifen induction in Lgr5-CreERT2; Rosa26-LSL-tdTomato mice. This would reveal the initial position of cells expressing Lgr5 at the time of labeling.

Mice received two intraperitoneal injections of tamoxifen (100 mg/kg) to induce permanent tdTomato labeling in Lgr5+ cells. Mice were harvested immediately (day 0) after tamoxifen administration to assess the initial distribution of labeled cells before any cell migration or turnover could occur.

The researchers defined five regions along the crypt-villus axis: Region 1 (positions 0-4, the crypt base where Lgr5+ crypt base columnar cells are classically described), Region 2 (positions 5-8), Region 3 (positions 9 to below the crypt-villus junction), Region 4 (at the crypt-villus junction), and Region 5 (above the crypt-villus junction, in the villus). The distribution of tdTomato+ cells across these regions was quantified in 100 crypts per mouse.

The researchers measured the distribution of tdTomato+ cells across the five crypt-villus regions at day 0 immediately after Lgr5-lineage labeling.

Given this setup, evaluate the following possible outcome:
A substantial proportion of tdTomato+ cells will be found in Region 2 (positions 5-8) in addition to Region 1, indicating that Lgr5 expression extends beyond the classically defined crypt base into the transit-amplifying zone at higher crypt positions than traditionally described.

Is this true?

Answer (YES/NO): NO